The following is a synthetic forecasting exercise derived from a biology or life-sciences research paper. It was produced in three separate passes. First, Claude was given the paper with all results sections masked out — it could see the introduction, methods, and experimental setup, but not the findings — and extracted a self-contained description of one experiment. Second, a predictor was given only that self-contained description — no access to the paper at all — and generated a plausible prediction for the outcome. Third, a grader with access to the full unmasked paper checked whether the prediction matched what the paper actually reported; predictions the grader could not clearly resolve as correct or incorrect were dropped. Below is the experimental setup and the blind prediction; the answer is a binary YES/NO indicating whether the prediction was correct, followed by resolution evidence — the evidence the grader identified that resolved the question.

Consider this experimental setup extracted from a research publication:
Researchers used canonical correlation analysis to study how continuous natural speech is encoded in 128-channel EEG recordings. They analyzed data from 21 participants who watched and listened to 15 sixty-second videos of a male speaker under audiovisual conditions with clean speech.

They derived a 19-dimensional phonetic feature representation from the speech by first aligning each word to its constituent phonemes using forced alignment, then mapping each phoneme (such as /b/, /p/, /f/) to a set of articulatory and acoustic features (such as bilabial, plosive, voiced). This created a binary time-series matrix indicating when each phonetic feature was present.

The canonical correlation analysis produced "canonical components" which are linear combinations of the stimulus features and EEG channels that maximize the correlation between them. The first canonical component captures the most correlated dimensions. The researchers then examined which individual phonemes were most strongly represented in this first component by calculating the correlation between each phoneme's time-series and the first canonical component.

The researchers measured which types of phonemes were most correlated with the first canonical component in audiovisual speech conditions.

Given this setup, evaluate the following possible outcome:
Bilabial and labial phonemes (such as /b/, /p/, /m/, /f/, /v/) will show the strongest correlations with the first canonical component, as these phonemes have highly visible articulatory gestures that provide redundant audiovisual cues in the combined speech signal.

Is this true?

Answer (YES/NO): YES